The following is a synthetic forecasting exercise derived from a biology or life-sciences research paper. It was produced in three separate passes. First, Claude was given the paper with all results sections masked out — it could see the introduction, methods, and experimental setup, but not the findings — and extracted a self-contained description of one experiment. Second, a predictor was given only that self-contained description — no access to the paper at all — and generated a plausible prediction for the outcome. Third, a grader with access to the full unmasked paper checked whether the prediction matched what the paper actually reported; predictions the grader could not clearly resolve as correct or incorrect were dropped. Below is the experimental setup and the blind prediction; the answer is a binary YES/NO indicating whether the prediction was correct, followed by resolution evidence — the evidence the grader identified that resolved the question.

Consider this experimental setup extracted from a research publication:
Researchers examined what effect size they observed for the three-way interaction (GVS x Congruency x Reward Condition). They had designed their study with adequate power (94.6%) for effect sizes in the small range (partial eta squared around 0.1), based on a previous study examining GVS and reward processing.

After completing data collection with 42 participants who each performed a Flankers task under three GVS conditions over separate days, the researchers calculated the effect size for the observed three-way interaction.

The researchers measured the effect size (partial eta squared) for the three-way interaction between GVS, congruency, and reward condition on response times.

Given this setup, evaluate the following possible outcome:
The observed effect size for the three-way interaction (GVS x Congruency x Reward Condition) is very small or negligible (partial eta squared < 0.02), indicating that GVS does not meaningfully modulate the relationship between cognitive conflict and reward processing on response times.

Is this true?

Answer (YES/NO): NO